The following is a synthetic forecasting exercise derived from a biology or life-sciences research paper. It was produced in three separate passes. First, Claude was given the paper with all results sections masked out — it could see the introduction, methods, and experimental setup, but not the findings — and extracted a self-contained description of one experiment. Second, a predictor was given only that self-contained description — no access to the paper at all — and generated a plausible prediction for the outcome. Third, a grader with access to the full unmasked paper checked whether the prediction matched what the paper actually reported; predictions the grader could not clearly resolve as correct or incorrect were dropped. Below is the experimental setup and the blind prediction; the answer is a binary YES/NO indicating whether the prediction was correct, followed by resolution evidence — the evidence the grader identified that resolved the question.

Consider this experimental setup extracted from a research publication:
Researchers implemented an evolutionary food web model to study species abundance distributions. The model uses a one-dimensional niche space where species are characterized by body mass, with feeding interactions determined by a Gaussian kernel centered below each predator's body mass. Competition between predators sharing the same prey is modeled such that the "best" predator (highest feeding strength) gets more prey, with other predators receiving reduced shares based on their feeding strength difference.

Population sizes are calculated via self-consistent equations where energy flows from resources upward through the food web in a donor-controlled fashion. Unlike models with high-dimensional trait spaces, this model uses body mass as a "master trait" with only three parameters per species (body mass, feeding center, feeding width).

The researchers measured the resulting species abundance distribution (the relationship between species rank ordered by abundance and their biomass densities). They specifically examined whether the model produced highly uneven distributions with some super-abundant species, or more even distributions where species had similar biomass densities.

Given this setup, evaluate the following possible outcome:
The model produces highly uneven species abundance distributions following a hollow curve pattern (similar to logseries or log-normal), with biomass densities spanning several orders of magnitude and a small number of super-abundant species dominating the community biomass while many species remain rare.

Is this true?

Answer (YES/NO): NO